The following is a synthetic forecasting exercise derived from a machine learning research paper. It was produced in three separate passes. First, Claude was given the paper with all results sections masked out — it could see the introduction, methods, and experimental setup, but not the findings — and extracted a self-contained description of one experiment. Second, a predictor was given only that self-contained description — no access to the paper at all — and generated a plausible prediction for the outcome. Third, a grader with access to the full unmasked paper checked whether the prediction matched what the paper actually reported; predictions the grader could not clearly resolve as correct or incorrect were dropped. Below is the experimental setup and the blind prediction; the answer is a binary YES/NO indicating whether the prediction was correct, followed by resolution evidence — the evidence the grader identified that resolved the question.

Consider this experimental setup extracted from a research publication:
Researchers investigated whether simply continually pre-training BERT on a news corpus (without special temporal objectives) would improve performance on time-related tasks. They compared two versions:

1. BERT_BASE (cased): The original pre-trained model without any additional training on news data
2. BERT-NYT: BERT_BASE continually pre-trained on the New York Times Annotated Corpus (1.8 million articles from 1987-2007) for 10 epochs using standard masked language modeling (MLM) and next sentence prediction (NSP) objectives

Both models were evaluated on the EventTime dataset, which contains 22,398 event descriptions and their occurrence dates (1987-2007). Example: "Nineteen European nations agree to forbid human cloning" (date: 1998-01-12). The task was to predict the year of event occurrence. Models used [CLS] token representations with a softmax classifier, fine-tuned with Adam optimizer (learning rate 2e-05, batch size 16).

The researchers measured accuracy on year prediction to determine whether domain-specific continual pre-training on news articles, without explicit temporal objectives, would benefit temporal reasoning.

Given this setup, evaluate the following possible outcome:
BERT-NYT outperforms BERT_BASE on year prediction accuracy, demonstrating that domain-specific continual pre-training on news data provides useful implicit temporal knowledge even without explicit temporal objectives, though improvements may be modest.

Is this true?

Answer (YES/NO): NO